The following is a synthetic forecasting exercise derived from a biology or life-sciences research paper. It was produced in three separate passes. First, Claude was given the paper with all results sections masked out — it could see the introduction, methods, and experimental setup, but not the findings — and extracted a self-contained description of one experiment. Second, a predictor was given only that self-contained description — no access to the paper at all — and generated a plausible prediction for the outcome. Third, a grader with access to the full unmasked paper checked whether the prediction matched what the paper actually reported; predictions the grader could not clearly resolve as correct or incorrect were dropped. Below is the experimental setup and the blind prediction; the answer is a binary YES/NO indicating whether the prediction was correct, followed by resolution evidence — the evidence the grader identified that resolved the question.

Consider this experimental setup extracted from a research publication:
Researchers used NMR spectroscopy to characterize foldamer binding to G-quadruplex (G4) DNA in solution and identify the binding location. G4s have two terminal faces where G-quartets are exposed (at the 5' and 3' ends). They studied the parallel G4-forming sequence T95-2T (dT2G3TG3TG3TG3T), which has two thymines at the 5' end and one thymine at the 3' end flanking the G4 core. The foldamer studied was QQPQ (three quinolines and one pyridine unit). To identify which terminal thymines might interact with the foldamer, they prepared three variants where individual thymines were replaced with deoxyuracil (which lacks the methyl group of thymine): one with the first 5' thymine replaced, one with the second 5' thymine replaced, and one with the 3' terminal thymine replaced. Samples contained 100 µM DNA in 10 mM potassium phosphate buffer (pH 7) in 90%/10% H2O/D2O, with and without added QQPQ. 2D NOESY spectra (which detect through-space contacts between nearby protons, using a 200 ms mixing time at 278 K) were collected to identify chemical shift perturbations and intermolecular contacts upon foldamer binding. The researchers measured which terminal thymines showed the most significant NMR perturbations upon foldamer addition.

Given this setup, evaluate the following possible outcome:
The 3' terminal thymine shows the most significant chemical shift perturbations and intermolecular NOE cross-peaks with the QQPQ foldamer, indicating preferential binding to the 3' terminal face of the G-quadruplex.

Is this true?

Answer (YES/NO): NO